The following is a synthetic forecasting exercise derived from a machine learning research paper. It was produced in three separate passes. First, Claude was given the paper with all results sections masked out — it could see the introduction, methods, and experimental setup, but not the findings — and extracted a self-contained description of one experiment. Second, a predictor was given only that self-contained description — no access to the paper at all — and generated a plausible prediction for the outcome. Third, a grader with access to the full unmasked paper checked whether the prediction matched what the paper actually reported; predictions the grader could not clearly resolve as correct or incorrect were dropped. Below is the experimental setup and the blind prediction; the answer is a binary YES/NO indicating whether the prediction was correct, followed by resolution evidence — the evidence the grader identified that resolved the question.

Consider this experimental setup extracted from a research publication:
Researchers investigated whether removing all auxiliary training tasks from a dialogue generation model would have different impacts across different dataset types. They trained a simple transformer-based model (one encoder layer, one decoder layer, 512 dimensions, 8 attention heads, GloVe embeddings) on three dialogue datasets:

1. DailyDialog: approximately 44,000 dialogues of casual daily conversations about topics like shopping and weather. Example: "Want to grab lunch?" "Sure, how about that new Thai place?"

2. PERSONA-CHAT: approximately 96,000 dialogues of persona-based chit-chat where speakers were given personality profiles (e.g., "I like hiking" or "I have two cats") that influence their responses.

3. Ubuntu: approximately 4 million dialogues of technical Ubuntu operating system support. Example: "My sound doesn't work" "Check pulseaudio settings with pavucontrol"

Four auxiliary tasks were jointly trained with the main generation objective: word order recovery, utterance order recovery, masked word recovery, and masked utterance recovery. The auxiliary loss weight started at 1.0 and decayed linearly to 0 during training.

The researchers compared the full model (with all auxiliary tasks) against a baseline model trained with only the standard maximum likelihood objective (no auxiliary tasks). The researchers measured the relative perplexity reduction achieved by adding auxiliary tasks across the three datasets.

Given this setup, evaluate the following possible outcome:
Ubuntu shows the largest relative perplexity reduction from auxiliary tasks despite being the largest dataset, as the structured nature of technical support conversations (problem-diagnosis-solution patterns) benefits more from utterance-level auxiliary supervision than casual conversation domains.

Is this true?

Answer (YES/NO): NO